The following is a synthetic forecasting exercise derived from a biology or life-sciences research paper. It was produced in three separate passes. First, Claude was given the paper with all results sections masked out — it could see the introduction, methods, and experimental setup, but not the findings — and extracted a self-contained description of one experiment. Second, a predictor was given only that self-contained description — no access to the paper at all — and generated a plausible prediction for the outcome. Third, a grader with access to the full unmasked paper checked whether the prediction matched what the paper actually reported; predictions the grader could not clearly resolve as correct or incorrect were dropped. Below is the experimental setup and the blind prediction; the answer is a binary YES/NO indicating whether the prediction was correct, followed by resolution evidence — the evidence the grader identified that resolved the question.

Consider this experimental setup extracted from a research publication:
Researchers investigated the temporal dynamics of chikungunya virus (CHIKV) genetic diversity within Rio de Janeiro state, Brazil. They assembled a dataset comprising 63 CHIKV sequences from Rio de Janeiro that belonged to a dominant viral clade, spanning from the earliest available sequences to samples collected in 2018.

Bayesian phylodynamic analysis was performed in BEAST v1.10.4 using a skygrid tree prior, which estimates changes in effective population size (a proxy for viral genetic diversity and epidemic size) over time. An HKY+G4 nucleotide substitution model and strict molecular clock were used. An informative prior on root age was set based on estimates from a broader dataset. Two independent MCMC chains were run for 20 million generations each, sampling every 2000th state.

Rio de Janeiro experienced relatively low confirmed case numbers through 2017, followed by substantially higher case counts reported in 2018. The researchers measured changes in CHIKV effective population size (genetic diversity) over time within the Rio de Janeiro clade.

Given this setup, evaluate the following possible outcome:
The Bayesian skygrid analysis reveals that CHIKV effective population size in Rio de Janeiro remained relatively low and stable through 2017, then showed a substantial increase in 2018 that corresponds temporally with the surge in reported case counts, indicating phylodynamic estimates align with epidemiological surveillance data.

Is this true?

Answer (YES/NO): NO